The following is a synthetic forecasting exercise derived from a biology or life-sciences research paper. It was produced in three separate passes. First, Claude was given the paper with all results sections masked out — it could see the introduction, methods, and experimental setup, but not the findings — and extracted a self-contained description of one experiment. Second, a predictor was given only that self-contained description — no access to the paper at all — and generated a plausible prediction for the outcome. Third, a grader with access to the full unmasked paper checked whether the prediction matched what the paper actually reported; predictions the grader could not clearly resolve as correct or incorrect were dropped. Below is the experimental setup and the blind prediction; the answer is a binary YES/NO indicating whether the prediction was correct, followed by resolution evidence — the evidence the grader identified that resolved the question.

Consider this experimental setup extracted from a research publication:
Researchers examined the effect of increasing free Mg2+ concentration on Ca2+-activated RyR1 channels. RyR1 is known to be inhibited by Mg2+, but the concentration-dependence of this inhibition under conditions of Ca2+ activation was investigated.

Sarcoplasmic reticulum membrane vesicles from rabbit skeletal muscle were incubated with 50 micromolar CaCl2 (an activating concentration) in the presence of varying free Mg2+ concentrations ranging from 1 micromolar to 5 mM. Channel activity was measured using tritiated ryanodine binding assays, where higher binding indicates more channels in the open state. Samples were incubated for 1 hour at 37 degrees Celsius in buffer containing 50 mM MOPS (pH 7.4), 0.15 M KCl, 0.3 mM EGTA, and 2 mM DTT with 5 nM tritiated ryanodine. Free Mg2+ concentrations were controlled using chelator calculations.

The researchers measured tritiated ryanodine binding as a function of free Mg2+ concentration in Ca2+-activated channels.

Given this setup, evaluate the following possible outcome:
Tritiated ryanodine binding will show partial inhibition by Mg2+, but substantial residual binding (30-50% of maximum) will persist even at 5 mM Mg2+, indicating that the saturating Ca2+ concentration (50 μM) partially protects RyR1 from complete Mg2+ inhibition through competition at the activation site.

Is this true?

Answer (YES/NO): NO